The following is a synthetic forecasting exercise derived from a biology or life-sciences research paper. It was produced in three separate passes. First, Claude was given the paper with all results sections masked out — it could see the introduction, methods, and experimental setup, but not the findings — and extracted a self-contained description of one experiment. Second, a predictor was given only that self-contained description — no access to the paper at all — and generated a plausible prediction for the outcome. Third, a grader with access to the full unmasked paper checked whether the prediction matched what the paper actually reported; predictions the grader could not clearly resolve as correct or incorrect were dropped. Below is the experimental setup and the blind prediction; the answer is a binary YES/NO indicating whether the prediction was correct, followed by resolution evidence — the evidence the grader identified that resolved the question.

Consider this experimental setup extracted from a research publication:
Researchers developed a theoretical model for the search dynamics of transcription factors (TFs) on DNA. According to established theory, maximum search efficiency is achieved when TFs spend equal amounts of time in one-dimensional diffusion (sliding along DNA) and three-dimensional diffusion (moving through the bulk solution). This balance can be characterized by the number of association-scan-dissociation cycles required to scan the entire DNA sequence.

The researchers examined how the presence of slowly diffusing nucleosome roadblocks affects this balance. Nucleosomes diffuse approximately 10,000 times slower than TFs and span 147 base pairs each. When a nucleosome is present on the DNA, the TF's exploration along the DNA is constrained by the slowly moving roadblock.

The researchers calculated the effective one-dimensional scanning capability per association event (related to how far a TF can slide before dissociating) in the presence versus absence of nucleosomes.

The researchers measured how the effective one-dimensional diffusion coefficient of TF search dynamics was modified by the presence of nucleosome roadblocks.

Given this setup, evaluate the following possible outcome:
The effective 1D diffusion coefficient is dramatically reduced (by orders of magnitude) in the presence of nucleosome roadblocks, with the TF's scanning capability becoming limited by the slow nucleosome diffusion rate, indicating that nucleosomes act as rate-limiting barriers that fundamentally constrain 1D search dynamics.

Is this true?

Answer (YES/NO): YES